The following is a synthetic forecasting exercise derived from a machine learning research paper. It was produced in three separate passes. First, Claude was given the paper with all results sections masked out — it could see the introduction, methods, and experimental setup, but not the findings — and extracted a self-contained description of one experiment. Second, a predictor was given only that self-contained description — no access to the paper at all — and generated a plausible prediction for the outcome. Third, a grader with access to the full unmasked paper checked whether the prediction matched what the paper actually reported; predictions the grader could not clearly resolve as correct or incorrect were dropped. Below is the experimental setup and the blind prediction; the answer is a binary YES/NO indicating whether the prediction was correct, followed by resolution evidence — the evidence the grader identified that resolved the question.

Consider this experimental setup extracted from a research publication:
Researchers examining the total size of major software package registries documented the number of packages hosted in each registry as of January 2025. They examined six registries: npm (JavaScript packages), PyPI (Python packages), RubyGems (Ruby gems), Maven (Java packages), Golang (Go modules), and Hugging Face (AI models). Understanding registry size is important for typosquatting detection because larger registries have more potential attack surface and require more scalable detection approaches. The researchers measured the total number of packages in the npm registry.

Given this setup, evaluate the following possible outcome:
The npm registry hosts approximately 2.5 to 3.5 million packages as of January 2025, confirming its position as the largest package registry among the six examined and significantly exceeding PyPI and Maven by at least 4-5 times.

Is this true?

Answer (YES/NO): NO